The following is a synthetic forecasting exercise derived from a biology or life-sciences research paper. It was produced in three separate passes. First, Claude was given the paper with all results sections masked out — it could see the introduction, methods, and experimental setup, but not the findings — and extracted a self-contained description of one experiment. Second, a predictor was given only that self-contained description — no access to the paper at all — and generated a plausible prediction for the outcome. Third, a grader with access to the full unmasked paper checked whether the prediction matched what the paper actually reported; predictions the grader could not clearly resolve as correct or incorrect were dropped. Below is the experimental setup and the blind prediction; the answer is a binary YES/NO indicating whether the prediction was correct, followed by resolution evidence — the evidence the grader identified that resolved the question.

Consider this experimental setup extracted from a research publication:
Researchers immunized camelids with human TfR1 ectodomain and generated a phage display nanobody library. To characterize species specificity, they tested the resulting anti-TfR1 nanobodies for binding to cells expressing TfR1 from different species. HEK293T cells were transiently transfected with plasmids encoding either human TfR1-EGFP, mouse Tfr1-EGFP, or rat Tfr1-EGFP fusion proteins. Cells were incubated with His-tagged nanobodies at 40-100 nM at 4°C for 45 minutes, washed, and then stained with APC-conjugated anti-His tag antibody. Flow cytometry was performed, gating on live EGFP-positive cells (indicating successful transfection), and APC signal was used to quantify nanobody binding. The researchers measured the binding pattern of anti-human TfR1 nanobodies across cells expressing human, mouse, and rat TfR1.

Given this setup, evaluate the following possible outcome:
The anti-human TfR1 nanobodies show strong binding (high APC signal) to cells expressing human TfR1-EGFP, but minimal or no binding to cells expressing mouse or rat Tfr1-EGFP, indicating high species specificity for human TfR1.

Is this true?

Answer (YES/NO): YES